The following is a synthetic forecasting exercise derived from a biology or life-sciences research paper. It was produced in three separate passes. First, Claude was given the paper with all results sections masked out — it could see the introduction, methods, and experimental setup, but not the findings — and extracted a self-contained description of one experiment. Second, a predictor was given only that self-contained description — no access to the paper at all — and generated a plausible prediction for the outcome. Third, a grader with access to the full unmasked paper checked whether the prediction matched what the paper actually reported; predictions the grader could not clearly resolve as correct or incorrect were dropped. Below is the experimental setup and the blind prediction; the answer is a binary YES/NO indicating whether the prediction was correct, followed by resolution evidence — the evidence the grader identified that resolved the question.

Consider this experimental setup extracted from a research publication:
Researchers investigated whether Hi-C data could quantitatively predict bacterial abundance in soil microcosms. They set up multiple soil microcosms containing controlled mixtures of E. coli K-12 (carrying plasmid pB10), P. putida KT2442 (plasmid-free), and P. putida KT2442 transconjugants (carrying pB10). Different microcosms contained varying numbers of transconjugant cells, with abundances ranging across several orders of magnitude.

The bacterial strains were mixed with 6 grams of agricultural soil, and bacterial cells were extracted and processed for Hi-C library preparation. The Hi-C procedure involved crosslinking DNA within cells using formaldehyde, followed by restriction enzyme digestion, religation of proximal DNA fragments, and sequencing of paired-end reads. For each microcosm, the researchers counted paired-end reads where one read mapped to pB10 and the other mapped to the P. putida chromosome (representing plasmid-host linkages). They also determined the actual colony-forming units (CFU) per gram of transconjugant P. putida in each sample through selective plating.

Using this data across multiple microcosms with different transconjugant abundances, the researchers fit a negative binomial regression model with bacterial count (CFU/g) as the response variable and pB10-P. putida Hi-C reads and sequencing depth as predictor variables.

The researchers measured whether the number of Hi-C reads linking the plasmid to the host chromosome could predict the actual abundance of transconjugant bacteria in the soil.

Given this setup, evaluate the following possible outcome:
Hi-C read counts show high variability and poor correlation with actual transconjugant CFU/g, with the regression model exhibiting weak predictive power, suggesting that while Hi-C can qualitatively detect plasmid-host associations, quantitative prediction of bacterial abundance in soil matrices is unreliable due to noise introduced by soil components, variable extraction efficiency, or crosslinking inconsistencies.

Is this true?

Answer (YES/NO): NO